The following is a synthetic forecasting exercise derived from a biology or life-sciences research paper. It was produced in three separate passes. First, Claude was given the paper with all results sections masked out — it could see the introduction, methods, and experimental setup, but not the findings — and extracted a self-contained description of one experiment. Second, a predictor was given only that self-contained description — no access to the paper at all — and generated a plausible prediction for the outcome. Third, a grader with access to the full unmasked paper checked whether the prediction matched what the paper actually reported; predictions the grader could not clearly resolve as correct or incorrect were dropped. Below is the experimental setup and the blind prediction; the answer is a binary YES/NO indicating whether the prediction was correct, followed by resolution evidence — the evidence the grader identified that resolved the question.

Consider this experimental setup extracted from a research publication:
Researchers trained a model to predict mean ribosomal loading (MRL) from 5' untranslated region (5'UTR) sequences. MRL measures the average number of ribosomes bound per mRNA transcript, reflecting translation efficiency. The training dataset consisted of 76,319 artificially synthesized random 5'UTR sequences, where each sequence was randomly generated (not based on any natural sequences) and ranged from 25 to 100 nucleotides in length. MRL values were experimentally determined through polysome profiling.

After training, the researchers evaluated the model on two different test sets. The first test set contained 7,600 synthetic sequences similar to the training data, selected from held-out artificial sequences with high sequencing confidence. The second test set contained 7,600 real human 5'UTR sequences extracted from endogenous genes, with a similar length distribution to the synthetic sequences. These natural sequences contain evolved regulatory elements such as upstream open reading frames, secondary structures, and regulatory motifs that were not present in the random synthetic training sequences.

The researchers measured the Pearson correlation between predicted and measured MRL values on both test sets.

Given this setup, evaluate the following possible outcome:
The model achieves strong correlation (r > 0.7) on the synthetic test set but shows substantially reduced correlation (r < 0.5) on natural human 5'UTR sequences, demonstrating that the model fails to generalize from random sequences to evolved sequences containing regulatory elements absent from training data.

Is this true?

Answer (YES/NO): NO